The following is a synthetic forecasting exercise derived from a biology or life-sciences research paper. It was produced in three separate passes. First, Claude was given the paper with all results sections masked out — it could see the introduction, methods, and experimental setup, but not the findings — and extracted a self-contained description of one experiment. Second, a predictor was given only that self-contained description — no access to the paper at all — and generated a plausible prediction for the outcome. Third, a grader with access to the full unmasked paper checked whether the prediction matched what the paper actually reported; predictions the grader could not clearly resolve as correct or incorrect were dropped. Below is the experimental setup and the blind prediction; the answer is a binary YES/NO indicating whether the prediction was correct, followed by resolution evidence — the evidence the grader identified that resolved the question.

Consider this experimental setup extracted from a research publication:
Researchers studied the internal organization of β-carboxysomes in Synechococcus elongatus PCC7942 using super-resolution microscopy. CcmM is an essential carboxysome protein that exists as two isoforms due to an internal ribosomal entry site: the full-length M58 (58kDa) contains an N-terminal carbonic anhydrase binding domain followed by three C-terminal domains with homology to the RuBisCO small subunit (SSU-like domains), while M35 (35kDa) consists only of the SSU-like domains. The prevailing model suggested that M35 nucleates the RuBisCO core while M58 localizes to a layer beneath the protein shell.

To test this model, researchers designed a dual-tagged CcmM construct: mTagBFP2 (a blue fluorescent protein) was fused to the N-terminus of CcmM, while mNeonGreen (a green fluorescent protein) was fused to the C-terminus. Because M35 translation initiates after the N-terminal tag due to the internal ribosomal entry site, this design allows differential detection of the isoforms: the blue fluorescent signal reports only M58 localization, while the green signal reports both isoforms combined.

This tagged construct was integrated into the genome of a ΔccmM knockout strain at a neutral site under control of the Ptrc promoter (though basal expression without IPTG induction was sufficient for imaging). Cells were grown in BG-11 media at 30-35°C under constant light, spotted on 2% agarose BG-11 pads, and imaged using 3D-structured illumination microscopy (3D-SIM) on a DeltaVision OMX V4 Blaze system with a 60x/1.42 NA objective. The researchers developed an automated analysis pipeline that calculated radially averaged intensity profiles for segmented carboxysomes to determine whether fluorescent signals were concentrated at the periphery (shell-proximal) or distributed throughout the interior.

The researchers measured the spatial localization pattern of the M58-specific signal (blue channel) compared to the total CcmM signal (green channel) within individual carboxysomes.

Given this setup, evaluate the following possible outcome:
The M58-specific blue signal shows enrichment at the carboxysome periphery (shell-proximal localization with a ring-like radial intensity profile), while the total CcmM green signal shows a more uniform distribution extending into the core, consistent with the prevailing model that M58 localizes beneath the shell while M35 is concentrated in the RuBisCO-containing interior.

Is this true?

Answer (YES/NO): NO